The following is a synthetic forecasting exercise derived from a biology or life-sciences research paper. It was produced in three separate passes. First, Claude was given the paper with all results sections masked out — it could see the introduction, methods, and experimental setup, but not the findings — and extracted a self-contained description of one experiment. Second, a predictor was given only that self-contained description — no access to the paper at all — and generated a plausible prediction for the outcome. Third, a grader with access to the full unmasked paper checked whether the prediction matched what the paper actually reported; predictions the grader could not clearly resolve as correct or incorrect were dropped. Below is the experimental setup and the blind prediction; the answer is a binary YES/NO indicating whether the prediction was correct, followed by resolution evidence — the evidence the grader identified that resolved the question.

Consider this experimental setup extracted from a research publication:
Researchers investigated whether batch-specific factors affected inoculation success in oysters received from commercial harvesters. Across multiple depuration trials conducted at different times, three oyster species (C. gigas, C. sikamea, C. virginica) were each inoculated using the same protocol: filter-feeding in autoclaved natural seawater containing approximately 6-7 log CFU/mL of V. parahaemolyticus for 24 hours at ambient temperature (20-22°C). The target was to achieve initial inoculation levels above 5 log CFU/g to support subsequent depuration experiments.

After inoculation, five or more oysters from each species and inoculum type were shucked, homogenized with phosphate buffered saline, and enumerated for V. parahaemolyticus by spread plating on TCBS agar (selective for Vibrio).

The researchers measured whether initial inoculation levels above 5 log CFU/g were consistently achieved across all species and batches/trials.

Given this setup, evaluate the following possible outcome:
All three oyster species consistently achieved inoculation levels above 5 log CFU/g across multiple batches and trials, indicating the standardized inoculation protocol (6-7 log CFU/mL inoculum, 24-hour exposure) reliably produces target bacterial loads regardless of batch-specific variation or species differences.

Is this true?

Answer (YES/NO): NO